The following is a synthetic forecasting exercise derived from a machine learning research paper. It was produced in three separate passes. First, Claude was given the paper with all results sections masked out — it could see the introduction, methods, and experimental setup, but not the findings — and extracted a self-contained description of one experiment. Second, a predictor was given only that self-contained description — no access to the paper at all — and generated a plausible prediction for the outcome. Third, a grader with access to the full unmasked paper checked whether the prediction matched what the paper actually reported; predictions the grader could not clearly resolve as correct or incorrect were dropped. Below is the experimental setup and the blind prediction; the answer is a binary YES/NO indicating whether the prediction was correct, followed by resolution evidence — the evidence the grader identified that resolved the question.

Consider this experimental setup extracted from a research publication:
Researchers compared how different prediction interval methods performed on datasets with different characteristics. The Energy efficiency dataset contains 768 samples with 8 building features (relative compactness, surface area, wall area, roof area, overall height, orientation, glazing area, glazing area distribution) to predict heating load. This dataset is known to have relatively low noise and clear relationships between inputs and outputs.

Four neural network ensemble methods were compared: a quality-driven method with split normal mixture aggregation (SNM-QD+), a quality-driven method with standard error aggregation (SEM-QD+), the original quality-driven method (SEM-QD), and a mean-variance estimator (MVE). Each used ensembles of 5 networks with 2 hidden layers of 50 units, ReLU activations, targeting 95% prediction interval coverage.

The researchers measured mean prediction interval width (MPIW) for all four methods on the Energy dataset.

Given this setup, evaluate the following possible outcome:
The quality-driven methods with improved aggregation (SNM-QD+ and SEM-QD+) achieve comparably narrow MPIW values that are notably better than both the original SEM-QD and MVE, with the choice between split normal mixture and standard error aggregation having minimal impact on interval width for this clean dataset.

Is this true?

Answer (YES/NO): NO